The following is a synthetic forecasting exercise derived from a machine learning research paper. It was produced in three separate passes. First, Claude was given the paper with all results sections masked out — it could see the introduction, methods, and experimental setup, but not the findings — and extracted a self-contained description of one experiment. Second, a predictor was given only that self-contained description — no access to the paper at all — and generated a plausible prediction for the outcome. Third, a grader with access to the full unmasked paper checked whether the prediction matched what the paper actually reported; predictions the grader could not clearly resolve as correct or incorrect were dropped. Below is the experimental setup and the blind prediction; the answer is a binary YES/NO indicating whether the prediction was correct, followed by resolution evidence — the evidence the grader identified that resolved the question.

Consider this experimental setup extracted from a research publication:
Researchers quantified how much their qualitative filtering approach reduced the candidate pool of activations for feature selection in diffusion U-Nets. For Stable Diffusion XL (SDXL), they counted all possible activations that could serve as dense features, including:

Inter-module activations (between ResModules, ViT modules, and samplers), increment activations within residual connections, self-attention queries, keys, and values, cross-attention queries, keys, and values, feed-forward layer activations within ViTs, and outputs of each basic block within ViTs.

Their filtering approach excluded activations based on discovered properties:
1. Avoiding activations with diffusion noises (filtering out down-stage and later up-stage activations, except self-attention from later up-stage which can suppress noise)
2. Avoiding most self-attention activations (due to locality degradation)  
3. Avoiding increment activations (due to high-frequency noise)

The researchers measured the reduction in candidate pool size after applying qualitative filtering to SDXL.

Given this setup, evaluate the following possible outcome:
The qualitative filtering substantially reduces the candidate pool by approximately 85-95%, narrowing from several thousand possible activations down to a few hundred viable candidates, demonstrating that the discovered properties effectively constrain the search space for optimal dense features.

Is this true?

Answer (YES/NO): NO